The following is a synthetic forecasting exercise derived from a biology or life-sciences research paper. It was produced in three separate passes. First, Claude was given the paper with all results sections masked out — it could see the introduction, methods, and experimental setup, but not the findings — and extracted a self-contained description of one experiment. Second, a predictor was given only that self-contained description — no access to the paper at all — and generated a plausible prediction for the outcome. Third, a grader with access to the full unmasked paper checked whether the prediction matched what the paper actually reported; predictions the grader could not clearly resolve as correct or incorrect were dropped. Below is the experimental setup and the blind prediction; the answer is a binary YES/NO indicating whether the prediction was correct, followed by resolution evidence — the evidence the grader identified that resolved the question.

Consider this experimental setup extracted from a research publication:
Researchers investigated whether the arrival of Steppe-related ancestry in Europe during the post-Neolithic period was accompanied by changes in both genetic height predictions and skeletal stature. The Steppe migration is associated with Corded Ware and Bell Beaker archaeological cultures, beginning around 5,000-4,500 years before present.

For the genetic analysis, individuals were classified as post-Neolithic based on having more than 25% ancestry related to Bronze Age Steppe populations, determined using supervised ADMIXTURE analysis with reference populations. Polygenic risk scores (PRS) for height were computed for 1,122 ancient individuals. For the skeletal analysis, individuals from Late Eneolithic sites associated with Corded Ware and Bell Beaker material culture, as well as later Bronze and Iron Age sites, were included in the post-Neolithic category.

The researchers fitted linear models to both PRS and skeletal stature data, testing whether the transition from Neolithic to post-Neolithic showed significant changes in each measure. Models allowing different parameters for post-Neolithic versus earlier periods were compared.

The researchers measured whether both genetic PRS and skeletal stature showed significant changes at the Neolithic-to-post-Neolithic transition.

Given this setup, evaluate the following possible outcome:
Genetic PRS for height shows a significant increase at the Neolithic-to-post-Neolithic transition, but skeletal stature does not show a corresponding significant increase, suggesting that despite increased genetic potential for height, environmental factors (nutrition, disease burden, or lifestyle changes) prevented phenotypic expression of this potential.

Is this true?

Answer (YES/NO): NO